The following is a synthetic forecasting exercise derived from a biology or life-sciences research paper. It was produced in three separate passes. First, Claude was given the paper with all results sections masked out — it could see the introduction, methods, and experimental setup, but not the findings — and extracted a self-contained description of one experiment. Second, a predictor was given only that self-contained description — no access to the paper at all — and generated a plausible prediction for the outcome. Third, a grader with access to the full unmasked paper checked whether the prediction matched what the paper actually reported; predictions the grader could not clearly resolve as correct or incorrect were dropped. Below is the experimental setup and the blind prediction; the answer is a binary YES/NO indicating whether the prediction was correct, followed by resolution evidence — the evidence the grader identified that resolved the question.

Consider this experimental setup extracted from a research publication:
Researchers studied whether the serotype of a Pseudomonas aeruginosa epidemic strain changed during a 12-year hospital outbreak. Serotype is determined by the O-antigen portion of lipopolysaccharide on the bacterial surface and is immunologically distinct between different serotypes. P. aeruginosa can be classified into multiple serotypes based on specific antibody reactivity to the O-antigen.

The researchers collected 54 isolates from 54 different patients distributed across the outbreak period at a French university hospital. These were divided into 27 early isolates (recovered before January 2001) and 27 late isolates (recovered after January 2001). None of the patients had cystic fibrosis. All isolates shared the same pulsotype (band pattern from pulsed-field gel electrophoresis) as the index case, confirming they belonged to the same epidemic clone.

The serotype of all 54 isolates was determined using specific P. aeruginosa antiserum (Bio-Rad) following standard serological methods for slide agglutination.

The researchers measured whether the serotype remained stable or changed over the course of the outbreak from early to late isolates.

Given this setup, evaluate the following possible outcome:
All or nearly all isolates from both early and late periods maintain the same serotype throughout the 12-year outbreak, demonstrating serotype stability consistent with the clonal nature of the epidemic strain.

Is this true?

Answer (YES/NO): NO